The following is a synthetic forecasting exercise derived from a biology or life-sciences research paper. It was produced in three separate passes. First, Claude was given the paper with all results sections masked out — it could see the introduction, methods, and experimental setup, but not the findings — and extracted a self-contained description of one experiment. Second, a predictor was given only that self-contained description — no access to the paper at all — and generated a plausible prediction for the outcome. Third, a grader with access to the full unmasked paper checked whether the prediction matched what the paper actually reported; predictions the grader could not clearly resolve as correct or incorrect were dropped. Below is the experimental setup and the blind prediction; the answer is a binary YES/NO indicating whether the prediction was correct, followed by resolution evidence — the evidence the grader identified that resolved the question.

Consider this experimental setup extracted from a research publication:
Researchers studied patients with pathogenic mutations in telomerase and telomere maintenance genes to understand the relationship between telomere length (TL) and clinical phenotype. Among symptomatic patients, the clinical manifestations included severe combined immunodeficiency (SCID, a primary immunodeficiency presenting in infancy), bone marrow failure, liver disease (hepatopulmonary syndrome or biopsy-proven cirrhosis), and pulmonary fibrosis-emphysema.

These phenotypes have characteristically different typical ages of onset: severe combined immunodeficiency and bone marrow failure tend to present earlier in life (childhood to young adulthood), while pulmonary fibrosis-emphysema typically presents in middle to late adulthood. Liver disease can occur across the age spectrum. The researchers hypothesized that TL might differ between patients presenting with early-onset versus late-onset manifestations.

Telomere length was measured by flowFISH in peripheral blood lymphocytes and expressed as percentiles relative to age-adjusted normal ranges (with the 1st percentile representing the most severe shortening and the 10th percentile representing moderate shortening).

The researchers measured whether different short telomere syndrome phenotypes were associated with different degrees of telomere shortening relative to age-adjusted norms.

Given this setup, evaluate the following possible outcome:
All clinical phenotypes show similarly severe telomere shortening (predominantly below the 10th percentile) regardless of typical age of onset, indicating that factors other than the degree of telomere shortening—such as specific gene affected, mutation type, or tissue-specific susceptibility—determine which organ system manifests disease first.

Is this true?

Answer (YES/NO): NO